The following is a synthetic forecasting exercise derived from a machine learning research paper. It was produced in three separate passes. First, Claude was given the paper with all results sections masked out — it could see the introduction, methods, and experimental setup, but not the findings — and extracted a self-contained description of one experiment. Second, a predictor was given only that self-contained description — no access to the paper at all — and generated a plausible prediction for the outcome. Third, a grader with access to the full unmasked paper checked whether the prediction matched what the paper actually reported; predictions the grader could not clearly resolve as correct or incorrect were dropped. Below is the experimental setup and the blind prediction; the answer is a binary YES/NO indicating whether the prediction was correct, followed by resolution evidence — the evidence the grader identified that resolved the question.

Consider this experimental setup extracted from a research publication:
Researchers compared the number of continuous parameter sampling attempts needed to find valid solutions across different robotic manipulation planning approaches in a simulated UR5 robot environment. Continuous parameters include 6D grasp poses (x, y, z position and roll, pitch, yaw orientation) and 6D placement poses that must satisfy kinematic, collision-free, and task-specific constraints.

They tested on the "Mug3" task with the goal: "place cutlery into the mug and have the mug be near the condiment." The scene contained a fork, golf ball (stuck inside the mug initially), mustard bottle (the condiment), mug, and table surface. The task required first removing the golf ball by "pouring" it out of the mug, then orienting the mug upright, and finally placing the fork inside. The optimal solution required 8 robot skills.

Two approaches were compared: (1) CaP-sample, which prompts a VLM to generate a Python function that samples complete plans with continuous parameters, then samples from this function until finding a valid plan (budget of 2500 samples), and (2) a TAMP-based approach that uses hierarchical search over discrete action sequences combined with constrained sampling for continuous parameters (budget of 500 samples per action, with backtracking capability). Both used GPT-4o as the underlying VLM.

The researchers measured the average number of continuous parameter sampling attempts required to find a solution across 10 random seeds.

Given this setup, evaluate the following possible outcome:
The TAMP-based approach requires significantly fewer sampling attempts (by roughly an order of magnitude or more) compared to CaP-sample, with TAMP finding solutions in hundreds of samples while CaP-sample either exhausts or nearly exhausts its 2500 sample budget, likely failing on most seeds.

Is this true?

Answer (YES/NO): NO